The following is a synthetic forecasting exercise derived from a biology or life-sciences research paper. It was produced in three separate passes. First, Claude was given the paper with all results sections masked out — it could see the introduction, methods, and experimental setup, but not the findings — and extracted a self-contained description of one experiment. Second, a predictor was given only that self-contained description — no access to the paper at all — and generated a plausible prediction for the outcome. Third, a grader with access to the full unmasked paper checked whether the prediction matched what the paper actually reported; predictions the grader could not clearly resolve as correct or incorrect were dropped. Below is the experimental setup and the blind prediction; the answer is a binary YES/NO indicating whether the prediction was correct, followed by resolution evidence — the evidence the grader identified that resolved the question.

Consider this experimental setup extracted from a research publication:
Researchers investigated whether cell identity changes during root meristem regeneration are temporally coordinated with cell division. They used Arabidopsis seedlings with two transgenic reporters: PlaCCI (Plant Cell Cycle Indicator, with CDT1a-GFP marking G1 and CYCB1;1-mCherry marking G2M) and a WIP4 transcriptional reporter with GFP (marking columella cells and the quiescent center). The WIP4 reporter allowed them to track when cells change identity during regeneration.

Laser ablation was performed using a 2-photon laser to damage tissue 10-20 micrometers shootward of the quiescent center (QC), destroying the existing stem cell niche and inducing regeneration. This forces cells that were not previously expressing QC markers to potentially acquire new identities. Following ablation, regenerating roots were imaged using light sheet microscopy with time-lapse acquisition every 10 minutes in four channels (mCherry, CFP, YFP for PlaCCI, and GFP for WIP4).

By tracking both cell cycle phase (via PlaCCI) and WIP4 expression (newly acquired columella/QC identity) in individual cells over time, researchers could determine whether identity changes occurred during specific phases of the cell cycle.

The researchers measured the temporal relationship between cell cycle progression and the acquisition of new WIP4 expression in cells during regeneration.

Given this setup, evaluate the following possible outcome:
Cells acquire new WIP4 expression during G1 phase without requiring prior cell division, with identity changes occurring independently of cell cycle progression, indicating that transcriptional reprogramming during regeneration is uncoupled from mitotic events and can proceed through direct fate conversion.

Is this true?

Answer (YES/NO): NO